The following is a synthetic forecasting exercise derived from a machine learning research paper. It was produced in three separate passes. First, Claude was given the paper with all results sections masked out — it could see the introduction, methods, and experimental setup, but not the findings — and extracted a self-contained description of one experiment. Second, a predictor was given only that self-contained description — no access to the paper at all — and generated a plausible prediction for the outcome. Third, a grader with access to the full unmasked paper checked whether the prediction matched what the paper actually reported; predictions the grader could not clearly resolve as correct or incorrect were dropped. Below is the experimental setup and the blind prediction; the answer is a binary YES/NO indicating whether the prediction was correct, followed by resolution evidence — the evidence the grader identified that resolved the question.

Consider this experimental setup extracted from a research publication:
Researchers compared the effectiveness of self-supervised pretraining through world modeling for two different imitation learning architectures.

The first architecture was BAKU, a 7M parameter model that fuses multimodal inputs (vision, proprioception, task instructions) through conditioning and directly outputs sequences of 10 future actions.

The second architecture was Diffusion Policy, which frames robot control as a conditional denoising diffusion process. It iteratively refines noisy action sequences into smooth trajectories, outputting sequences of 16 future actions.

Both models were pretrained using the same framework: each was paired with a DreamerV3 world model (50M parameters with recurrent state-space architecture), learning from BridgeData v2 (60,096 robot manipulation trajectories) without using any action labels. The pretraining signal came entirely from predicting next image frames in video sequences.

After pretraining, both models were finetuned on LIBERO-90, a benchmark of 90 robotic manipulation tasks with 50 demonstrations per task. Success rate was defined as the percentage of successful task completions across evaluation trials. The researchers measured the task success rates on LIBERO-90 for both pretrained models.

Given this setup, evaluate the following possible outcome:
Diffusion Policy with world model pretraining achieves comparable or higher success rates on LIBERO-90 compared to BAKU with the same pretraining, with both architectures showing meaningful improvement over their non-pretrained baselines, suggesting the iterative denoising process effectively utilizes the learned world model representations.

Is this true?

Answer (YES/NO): YES